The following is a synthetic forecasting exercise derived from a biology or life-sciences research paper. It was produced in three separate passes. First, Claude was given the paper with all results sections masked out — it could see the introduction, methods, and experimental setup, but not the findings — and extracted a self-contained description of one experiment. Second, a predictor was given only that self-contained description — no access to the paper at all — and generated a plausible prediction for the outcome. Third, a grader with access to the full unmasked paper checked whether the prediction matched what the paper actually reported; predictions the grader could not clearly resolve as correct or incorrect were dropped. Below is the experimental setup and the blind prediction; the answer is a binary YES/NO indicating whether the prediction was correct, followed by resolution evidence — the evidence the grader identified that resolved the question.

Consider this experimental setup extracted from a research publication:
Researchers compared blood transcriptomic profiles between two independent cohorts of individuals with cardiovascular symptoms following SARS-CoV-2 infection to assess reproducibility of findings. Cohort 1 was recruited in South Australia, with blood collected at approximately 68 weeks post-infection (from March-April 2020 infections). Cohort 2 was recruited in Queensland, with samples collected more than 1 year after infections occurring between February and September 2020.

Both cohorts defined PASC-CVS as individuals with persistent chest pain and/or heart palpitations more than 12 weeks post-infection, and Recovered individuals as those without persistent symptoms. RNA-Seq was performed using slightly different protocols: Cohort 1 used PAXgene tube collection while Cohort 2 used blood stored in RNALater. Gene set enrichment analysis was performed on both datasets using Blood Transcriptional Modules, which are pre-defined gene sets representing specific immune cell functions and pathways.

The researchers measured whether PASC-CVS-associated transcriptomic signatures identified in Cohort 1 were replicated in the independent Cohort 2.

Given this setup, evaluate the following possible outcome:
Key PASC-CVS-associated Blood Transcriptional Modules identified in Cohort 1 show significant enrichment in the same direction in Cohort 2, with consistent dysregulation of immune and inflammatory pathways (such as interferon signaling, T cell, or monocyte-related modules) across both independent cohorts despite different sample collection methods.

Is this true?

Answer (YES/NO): YES